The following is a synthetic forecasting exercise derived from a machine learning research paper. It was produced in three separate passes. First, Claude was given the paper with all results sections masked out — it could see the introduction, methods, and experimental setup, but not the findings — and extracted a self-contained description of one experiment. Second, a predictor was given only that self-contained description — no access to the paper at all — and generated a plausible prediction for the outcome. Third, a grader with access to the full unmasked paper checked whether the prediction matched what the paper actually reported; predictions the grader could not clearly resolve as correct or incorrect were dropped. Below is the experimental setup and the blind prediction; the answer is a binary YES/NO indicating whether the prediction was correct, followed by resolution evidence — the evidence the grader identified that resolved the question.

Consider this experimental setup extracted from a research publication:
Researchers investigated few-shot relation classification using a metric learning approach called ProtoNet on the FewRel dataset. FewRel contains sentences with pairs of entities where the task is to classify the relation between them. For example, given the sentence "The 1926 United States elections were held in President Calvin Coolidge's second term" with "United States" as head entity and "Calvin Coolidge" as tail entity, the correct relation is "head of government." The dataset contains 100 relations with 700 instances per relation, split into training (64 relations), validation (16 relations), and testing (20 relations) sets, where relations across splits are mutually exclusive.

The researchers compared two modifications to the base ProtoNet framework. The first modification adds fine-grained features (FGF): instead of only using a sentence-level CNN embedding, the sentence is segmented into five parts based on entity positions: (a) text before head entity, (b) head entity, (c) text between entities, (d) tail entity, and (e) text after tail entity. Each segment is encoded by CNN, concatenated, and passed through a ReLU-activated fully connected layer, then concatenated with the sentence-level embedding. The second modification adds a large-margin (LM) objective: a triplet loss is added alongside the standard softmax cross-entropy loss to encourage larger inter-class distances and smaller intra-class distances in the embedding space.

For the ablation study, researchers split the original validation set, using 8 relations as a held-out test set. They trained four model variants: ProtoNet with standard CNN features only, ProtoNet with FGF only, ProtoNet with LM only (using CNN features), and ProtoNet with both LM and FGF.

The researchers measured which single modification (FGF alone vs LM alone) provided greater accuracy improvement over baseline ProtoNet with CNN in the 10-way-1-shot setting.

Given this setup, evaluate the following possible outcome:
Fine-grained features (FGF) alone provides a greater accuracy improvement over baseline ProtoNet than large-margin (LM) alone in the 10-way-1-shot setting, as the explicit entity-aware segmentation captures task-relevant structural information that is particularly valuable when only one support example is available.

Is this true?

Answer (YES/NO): NO